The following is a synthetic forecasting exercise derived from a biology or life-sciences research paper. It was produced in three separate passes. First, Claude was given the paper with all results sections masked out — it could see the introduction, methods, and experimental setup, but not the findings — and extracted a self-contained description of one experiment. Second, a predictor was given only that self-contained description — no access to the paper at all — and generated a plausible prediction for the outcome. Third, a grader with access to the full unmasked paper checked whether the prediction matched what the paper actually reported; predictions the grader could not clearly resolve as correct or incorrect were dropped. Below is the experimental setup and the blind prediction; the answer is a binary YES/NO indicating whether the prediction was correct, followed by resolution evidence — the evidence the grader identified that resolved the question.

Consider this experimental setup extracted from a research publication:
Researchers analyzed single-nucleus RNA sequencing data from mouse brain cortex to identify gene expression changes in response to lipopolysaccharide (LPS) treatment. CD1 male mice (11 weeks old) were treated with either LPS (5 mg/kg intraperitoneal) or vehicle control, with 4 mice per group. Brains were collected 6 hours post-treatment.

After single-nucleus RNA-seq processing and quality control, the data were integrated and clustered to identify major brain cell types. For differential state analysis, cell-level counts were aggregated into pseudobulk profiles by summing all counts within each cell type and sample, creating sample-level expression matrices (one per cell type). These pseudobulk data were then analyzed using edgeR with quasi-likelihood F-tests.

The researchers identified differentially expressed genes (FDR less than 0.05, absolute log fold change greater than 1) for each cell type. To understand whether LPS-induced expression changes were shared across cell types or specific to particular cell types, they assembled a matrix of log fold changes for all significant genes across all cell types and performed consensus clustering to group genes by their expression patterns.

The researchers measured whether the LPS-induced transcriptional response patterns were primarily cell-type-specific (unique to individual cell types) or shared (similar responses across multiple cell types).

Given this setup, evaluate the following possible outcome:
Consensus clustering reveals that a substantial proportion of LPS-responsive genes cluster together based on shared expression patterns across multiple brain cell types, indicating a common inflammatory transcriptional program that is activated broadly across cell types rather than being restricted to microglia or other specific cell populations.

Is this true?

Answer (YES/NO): NO